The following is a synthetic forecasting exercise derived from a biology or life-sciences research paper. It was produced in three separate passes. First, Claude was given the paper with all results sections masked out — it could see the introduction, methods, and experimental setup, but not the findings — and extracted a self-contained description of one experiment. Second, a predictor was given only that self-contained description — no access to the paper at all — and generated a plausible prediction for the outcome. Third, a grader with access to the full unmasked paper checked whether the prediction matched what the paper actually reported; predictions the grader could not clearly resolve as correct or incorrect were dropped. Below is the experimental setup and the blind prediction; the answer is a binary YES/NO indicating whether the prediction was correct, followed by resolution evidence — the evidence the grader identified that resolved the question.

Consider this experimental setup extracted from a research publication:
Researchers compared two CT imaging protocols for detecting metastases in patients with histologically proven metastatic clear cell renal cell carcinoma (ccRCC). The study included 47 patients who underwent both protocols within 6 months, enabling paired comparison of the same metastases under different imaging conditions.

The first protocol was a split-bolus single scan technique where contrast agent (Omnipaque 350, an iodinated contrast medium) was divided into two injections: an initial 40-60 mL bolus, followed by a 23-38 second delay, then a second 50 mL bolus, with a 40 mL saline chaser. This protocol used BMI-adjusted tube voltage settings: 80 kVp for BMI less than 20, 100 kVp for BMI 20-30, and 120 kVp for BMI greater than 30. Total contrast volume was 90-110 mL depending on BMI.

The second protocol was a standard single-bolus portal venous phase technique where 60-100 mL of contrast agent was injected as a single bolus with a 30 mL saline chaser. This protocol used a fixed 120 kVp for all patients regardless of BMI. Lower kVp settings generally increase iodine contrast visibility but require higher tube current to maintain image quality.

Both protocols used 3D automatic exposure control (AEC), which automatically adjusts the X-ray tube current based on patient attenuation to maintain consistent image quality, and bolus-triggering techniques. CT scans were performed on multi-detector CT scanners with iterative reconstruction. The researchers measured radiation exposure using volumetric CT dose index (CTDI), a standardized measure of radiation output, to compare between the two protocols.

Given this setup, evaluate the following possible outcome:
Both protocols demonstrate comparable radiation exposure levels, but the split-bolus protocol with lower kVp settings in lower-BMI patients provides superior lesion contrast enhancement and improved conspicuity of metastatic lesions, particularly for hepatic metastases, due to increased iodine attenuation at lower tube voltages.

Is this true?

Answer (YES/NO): NO